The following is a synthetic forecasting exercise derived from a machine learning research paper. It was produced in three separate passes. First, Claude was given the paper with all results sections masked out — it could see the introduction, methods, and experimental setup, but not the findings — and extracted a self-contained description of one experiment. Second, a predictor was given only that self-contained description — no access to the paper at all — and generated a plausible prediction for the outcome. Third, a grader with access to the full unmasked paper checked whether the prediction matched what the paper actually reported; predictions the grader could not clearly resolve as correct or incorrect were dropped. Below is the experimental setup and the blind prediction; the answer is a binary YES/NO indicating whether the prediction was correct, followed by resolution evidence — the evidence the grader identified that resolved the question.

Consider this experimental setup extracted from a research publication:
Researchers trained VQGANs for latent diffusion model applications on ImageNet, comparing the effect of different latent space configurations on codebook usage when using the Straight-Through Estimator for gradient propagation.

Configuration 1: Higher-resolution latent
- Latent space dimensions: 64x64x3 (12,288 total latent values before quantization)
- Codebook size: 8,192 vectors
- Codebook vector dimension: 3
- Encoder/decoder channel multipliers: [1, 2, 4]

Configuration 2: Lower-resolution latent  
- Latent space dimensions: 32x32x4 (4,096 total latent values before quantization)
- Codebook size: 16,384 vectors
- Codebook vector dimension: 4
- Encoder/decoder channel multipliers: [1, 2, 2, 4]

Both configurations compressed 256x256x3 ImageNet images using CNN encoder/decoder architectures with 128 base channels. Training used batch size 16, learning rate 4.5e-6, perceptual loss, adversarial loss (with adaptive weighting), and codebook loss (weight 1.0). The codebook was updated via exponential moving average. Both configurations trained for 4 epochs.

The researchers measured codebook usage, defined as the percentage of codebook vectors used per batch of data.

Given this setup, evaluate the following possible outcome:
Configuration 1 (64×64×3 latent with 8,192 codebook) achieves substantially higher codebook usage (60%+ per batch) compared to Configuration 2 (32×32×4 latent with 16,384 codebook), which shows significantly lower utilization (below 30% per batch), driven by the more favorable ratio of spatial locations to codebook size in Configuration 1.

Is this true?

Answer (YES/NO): NO